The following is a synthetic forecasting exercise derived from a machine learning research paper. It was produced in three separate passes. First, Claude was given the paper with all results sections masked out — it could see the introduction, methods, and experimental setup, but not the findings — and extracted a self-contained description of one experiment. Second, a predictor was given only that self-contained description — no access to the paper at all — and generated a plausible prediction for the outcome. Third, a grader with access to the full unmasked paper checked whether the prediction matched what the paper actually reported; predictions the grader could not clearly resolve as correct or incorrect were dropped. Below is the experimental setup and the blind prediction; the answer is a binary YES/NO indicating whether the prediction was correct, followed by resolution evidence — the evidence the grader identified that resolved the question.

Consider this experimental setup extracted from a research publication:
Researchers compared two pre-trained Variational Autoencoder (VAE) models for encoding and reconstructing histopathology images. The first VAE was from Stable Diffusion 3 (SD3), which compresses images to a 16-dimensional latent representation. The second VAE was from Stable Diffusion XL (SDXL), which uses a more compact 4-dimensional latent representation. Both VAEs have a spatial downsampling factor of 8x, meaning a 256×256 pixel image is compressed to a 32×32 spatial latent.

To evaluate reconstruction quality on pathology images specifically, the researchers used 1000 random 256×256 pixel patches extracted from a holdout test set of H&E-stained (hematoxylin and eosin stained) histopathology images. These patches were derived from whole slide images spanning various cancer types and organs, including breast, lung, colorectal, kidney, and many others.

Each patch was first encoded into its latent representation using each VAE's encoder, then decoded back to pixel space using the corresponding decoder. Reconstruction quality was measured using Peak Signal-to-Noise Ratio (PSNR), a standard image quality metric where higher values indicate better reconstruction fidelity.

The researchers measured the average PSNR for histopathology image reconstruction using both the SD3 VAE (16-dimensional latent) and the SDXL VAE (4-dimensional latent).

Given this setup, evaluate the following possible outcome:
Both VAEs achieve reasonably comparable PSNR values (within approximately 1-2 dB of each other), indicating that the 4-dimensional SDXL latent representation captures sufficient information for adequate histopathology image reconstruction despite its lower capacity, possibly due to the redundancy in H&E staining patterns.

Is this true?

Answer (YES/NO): NO